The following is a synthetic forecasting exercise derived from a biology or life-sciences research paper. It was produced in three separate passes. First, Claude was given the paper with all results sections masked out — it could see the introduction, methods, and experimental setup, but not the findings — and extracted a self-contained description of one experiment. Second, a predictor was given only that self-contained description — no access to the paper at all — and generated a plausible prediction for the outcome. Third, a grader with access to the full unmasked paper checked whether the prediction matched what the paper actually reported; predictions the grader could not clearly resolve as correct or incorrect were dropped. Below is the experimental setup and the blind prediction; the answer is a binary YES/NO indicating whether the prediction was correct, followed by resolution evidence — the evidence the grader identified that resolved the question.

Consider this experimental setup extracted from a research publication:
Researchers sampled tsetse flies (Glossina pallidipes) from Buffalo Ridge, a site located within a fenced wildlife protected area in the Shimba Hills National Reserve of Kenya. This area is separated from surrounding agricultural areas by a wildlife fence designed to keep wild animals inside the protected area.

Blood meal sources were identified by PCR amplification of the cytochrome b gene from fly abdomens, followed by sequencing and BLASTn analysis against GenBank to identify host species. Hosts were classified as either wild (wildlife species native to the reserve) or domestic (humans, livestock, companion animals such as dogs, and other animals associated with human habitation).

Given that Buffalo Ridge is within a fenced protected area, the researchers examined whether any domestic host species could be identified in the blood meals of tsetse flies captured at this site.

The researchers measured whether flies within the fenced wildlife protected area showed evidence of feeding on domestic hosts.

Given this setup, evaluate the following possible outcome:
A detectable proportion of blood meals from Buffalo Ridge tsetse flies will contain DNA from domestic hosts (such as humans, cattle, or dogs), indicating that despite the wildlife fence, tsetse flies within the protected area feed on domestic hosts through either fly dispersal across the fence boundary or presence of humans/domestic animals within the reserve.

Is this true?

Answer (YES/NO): YES